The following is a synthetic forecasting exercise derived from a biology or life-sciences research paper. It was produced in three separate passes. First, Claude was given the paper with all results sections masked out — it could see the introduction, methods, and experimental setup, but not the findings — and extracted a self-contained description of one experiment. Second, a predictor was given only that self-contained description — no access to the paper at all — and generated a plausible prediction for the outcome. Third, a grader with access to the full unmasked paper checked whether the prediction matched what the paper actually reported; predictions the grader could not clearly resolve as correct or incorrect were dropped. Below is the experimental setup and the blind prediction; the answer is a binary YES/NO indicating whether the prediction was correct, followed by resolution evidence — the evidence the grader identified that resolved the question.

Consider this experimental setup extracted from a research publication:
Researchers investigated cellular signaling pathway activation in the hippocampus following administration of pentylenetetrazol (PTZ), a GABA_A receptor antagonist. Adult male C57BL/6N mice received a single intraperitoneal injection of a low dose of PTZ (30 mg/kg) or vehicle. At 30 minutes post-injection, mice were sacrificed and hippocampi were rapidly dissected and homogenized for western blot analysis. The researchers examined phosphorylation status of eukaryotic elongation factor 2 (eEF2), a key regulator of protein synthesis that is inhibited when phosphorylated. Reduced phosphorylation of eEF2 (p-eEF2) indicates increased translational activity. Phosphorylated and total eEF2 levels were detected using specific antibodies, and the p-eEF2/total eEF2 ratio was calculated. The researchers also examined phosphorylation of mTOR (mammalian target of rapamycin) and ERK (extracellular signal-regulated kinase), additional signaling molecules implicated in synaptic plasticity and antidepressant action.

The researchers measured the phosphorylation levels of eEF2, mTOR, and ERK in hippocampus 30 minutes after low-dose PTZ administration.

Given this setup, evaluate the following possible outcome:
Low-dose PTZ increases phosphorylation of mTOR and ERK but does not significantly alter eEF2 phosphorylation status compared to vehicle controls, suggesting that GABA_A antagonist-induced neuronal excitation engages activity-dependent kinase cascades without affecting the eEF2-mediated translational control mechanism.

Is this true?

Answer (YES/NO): NO